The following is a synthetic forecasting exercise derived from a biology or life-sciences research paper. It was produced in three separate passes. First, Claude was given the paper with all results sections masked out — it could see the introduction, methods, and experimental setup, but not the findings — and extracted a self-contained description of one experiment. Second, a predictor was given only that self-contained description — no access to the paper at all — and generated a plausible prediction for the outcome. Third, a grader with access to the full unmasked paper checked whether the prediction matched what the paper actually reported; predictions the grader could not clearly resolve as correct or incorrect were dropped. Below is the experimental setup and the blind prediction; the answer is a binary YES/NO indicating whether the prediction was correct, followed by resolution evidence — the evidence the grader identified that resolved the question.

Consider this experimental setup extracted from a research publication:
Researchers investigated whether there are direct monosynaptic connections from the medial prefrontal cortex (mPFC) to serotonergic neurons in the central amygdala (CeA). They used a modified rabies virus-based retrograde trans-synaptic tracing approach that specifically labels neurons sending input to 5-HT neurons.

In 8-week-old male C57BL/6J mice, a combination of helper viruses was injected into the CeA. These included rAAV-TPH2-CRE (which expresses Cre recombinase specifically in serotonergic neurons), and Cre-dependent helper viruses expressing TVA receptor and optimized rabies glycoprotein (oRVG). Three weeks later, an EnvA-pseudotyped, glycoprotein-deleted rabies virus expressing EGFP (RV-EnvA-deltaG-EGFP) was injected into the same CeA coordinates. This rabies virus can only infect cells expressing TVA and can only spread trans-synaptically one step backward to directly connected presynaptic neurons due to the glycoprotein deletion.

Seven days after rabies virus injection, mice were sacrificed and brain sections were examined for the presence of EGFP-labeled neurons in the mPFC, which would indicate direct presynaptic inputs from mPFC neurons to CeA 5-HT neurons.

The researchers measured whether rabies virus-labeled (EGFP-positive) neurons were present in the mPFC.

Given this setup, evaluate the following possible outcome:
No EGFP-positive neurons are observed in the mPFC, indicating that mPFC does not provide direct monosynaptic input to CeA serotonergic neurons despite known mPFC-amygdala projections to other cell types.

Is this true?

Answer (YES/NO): NO